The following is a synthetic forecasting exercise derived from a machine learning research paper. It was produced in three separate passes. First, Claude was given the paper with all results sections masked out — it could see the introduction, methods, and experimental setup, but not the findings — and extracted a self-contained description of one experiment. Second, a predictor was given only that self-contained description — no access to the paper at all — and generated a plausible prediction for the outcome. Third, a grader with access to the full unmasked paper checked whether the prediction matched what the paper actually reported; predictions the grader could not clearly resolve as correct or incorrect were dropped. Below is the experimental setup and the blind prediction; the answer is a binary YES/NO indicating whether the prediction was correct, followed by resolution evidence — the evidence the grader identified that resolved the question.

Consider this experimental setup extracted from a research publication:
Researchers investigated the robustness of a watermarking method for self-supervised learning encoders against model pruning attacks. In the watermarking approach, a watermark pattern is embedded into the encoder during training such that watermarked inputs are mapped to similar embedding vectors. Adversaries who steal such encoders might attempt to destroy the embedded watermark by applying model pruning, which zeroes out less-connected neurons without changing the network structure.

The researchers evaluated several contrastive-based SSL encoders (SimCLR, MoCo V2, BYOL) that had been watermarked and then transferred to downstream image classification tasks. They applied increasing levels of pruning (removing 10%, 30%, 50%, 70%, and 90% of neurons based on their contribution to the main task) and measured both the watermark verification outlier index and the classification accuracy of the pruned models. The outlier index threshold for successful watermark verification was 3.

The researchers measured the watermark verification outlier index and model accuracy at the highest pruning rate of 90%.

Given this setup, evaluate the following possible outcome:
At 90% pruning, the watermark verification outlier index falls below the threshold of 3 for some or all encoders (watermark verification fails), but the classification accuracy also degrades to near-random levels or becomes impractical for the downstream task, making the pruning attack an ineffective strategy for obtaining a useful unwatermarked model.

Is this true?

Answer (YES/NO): YES